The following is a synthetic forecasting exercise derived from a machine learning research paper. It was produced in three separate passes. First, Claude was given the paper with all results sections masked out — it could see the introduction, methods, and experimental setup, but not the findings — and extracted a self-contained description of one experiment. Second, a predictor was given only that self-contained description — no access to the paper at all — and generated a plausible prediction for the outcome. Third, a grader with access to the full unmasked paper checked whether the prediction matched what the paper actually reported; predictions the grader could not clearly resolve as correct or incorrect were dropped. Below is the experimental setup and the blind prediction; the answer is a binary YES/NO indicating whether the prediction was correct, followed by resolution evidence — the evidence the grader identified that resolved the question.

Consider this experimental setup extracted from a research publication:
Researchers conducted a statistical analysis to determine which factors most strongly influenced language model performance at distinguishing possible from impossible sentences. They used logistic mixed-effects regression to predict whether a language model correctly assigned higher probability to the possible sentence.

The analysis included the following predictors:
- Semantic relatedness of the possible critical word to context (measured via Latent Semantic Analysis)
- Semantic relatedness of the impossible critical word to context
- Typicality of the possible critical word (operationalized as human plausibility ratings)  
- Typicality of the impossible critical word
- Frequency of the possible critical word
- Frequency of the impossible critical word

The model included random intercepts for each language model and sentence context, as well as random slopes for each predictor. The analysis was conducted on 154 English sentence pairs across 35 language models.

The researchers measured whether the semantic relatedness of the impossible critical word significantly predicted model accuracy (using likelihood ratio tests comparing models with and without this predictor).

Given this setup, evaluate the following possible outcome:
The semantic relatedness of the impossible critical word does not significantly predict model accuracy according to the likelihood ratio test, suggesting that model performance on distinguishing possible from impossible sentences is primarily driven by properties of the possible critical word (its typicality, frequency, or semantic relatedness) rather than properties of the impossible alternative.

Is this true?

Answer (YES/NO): NO